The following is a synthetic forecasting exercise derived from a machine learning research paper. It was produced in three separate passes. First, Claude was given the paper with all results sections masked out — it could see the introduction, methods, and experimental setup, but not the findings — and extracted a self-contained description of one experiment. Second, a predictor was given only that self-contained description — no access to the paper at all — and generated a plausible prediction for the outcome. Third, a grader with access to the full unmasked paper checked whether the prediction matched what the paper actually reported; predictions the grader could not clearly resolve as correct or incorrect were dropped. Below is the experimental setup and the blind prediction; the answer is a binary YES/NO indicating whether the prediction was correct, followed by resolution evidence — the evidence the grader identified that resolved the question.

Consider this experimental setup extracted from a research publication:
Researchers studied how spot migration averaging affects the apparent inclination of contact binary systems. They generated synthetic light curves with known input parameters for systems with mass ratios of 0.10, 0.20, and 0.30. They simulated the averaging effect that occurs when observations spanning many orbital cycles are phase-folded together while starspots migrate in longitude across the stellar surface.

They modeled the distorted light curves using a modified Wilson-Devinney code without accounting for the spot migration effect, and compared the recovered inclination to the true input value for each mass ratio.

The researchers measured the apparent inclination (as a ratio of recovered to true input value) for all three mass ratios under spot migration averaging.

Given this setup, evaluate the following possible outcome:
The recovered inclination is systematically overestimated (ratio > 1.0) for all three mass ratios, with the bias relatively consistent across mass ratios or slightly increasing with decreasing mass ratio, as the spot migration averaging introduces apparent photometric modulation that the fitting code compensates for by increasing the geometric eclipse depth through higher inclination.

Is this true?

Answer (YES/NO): YES